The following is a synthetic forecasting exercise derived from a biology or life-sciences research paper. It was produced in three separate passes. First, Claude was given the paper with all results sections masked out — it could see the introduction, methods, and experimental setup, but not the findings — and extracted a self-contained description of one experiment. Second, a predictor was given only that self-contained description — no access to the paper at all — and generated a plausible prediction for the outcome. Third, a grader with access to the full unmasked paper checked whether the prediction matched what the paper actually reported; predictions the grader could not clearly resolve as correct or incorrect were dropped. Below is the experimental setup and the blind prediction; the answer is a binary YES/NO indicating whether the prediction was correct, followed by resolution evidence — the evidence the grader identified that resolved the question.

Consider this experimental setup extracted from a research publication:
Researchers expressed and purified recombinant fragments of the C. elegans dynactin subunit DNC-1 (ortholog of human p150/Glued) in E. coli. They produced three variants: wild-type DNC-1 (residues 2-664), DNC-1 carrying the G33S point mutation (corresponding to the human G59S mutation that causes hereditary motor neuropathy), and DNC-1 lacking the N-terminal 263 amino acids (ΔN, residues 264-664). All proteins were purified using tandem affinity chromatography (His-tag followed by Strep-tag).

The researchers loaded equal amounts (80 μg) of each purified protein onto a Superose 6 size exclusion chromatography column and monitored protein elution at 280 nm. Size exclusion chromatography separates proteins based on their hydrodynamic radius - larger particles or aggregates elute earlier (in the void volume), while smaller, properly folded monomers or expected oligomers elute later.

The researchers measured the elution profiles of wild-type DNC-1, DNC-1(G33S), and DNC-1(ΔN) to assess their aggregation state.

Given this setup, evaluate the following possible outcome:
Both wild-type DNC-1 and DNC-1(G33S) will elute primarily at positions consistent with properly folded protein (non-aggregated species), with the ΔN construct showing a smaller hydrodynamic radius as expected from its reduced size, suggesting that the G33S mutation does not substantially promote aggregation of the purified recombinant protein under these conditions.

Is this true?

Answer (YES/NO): YES